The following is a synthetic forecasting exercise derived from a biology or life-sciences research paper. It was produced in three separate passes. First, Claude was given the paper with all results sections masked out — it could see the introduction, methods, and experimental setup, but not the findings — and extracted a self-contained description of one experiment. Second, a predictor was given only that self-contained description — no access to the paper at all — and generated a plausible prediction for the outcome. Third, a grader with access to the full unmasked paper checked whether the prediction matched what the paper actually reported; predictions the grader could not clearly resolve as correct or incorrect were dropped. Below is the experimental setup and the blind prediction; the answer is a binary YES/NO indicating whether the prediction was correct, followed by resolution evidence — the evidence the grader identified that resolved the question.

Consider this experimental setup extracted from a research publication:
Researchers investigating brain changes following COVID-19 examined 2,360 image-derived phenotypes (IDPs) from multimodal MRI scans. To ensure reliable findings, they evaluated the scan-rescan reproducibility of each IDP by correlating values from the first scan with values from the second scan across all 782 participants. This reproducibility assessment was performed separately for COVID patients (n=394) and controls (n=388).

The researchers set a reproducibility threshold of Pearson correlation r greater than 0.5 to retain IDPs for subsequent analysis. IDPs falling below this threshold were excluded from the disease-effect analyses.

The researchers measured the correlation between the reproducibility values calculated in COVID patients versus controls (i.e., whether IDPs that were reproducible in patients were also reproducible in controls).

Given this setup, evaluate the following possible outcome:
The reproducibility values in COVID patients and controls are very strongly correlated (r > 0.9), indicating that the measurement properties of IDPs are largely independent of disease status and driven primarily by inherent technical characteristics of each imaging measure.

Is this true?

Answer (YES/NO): YES